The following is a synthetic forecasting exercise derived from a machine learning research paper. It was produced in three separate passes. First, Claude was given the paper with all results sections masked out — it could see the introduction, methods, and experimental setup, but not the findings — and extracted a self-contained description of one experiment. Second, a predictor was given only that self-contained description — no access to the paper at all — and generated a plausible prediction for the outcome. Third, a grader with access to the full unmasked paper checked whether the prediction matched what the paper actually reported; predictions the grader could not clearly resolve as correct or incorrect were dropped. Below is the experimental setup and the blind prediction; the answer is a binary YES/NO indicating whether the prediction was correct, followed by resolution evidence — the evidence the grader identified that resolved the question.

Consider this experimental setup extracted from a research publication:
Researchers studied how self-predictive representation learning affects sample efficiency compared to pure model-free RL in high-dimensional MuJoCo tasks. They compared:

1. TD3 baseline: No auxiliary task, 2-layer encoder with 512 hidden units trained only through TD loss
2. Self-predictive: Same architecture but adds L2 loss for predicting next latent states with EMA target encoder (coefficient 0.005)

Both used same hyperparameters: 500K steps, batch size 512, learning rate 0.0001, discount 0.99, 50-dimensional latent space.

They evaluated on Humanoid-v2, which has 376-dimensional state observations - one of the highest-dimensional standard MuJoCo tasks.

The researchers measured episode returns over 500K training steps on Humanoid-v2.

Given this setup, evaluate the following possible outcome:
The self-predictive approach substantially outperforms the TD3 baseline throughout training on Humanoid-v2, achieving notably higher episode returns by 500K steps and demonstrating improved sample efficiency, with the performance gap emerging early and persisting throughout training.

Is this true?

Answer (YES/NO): NO